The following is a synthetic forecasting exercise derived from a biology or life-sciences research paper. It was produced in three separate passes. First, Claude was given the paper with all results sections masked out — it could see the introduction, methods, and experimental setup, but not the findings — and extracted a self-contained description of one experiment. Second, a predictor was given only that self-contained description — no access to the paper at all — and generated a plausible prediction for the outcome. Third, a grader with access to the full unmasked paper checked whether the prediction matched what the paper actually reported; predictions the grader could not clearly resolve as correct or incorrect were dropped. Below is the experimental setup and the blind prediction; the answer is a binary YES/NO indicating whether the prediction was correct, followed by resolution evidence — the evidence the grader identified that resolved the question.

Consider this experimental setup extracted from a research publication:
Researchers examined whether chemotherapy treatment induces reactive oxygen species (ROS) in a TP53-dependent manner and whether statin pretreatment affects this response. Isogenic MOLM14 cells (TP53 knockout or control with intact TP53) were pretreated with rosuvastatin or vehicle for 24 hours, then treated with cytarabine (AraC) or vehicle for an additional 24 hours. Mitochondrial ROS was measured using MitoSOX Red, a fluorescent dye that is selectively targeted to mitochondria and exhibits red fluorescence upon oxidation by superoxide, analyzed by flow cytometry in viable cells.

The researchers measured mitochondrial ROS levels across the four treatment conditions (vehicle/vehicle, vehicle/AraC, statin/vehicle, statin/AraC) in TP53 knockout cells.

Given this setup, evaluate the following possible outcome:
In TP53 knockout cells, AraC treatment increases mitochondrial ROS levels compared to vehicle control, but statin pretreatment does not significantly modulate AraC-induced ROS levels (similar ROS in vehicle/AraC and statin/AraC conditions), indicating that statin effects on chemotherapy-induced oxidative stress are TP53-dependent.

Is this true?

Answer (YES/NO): NO